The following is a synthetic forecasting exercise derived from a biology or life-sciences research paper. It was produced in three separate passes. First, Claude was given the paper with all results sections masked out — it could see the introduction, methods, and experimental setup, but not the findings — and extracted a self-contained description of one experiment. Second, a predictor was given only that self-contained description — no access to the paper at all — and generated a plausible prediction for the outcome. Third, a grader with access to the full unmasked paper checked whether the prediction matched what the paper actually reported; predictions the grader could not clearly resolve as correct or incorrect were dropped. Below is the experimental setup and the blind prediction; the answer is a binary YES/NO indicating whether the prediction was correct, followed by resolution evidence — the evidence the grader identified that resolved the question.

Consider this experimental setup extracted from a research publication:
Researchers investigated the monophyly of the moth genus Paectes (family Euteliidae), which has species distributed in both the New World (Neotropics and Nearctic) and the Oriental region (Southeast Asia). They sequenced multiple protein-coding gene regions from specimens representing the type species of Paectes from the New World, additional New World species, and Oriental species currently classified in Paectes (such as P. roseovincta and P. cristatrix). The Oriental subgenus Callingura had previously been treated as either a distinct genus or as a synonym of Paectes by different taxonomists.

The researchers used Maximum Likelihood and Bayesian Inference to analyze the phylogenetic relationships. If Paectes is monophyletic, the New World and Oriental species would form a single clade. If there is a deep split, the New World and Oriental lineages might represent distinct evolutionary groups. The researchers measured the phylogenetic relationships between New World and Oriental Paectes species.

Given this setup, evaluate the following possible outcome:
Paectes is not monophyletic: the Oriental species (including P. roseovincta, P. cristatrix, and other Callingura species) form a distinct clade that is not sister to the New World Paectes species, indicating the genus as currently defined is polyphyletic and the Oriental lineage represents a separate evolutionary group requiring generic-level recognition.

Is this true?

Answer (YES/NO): NO